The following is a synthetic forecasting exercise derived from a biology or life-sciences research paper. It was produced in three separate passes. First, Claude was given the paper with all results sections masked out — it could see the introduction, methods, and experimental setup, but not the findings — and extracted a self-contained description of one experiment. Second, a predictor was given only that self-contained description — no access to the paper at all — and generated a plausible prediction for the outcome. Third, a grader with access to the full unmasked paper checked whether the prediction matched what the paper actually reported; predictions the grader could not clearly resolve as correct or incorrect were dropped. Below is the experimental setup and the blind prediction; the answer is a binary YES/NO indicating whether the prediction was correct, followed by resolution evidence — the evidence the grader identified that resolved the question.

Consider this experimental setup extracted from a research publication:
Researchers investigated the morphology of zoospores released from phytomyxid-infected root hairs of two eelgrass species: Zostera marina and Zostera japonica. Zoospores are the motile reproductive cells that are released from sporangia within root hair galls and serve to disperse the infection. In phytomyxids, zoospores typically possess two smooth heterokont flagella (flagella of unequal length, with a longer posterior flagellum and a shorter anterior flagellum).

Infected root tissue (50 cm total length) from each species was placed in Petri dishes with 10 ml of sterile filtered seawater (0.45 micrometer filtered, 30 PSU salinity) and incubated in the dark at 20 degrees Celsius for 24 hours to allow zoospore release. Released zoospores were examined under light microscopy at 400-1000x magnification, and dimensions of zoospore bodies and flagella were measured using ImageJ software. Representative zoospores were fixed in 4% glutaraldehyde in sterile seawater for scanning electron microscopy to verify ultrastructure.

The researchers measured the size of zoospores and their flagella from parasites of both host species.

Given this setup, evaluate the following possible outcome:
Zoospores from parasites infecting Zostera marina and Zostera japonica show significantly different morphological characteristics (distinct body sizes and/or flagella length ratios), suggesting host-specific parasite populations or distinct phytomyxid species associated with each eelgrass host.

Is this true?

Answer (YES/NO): YES